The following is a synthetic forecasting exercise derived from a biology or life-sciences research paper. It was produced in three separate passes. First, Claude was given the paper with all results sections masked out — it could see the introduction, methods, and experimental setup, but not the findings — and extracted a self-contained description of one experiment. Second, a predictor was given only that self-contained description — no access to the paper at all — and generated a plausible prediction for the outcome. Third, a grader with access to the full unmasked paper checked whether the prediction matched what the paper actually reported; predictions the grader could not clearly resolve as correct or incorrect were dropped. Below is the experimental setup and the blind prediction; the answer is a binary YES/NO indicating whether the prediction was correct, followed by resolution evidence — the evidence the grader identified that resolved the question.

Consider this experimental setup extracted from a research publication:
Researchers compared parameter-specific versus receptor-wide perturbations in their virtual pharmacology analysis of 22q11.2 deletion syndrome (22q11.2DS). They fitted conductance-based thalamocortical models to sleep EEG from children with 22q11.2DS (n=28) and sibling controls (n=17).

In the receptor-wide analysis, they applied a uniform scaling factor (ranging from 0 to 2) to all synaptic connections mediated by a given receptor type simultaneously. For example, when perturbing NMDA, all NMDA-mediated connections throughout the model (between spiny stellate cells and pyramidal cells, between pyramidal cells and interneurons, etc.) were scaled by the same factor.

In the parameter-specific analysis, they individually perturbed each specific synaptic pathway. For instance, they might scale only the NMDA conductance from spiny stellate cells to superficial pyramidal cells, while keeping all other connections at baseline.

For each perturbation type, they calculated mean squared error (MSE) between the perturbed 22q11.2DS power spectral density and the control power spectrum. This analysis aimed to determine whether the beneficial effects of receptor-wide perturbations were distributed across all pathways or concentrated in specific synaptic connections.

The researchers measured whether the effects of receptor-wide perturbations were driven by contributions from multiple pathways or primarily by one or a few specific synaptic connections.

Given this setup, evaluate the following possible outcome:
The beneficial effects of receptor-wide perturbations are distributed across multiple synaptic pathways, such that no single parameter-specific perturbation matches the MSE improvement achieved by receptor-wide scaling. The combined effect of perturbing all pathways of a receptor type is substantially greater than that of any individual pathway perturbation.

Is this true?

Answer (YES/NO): NO